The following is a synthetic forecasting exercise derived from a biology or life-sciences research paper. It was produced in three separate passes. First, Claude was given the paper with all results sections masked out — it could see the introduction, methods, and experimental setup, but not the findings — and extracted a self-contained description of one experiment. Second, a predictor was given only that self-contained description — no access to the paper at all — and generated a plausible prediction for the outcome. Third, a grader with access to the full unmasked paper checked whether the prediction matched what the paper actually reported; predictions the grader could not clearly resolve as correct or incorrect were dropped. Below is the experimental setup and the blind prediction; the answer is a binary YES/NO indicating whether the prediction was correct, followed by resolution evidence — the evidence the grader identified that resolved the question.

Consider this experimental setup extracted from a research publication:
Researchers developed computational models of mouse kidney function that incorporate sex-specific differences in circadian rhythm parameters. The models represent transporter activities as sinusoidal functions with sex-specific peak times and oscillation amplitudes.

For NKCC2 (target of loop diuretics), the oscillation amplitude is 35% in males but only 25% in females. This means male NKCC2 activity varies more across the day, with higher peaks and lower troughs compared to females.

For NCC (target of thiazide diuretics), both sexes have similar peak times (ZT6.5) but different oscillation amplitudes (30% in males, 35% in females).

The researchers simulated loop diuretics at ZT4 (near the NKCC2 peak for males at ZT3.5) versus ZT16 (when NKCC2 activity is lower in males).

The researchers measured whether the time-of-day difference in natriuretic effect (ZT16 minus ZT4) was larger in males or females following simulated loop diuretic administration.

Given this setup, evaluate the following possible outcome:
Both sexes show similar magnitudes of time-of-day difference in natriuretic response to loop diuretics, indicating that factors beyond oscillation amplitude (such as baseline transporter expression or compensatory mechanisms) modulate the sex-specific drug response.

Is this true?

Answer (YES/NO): YES